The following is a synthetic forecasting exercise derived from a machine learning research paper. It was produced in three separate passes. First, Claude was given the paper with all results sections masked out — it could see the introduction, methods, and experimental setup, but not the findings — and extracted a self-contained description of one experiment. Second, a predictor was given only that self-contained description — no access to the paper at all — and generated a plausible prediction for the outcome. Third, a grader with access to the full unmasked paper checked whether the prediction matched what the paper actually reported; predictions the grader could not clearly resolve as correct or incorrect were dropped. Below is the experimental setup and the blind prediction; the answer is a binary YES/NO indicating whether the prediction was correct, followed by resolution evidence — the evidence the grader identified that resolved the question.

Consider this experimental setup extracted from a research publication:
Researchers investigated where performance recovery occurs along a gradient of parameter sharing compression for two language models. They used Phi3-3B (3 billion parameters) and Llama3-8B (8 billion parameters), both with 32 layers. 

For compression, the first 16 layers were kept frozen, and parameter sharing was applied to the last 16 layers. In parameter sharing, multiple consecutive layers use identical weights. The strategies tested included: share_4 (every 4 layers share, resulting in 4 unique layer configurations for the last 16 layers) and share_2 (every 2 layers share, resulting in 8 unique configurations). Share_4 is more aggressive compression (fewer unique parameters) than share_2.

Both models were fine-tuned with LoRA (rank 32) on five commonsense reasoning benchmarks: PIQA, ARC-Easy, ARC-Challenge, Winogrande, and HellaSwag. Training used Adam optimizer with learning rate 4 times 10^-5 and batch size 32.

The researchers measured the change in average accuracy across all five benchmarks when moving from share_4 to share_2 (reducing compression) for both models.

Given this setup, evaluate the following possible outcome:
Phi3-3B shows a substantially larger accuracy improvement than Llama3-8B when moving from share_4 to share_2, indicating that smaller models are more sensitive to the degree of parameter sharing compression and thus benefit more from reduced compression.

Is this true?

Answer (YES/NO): NO